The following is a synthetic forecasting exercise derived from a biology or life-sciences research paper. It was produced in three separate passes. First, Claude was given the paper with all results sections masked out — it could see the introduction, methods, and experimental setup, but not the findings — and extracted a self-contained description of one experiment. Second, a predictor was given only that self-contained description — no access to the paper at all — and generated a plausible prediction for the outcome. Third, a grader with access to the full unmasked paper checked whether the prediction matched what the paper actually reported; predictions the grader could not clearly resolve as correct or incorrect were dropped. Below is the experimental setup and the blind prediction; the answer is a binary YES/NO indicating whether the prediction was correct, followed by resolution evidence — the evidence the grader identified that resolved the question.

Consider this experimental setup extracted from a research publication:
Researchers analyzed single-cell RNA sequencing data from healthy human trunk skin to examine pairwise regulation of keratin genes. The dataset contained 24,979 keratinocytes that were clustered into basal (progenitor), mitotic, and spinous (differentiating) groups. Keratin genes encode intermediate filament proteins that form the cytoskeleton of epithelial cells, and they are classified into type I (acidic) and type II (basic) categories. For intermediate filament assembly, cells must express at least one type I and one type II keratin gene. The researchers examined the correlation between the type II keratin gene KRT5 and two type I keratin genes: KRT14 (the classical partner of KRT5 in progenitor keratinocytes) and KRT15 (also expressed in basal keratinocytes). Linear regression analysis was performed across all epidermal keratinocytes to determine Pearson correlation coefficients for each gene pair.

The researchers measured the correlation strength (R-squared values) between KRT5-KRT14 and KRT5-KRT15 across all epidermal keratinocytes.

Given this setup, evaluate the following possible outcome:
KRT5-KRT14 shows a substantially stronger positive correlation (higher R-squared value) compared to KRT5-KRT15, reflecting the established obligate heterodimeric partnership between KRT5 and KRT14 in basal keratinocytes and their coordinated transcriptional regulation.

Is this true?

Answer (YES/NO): YES